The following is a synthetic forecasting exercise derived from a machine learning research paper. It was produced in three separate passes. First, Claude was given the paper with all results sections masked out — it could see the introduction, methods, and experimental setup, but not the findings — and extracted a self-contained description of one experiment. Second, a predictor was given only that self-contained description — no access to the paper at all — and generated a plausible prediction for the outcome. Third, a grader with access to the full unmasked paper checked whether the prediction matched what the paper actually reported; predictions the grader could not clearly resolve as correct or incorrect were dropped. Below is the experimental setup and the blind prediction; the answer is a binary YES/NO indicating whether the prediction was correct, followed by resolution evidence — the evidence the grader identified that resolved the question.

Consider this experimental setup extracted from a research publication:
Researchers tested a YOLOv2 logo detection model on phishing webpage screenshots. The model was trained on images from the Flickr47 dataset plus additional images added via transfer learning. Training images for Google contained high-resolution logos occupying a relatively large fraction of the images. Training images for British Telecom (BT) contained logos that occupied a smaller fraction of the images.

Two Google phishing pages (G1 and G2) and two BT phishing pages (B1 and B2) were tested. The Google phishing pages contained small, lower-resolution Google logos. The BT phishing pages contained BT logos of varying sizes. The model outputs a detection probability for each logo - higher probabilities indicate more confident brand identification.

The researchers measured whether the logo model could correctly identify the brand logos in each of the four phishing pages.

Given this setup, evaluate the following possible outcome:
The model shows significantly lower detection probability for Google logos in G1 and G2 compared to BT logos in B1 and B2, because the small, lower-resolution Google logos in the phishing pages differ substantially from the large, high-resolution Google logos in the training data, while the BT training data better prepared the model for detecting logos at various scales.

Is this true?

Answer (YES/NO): YES